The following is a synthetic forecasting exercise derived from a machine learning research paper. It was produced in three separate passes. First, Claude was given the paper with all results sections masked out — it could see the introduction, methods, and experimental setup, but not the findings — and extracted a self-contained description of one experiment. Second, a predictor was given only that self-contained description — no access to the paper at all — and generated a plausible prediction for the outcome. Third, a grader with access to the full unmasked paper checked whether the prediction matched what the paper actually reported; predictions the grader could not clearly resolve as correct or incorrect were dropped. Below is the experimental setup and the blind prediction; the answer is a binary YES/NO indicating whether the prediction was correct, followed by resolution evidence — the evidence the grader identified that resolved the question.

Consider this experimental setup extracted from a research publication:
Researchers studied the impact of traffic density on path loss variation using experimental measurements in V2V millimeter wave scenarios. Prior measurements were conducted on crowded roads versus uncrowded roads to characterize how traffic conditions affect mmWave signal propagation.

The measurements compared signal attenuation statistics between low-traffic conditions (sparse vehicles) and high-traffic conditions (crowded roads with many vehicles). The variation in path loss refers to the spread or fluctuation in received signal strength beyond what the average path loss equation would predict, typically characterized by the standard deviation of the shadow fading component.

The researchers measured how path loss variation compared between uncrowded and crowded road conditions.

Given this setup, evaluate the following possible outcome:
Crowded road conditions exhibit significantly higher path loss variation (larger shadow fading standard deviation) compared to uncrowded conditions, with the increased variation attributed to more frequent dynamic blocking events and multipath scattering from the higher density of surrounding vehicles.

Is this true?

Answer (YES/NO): YES